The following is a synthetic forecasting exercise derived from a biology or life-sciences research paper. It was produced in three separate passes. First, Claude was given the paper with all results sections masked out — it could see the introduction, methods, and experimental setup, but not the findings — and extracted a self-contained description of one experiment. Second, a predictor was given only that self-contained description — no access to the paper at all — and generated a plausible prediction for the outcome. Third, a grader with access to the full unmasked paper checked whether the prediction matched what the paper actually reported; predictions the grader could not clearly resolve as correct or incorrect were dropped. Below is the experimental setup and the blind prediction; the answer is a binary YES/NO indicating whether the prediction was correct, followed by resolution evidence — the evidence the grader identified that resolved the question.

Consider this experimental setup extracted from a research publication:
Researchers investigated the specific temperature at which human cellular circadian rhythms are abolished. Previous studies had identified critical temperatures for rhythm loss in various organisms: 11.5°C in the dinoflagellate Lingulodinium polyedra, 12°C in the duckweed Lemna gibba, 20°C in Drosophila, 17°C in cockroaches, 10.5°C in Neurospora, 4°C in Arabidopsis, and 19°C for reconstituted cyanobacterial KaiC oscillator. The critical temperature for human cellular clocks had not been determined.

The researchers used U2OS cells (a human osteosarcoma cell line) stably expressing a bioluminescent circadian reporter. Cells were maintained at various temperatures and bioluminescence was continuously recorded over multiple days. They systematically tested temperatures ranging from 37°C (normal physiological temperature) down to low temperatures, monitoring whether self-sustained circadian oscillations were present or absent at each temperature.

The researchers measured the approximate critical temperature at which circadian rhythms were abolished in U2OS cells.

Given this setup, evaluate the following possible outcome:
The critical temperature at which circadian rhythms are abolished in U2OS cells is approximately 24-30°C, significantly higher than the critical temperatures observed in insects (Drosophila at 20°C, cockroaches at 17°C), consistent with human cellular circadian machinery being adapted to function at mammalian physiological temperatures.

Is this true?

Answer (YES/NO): YES